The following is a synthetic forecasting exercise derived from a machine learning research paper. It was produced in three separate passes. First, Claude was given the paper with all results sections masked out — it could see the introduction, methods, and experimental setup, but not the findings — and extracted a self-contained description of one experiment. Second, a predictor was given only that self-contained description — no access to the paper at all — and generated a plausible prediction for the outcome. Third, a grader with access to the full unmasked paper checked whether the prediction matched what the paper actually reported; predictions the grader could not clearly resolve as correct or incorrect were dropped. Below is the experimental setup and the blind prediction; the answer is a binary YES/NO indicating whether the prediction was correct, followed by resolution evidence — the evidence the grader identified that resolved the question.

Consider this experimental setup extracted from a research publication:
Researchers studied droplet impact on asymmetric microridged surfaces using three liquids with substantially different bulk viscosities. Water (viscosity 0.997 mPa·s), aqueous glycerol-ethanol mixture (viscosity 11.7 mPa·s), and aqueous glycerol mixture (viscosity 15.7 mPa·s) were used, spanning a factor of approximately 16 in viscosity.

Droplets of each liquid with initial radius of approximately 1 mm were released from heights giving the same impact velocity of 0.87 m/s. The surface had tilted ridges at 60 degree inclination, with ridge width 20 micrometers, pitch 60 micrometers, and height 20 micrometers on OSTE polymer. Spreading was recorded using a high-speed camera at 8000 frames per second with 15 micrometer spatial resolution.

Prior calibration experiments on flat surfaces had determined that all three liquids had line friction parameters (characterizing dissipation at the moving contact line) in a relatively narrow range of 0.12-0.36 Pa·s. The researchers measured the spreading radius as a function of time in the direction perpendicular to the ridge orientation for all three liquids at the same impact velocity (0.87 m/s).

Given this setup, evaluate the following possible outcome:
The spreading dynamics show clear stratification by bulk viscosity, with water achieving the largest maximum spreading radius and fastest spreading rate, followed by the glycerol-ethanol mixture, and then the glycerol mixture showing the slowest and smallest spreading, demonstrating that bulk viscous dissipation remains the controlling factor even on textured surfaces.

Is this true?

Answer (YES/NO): NO